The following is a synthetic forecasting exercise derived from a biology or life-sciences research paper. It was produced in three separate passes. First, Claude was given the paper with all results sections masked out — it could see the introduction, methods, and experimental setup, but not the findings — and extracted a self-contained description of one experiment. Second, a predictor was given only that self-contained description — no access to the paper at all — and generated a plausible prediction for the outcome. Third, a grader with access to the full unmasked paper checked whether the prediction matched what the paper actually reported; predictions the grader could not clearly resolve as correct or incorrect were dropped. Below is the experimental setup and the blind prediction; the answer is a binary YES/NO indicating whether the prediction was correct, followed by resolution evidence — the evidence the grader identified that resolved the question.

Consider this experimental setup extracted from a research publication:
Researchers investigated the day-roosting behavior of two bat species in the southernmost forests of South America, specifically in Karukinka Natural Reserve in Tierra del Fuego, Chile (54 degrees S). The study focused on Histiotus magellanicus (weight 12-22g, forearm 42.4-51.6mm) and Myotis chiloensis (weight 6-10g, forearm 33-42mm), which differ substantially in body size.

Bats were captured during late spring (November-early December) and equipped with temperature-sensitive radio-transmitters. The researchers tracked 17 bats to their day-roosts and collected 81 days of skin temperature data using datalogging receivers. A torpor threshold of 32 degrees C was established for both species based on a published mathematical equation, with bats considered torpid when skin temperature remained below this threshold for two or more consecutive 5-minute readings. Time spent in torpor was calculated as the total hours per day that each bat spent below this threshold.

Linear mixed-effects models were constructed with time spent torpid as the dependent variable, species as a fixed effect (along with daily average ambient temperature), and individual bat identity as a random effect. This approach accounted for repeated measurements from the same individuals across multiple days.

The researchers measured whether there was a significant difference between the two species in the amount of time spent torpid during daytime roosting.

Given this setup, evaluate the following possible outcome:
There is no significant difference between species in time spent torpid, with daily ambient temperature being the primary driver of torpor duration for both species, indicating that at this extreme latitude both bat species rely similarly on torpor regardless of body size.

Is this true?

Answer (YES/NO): YES